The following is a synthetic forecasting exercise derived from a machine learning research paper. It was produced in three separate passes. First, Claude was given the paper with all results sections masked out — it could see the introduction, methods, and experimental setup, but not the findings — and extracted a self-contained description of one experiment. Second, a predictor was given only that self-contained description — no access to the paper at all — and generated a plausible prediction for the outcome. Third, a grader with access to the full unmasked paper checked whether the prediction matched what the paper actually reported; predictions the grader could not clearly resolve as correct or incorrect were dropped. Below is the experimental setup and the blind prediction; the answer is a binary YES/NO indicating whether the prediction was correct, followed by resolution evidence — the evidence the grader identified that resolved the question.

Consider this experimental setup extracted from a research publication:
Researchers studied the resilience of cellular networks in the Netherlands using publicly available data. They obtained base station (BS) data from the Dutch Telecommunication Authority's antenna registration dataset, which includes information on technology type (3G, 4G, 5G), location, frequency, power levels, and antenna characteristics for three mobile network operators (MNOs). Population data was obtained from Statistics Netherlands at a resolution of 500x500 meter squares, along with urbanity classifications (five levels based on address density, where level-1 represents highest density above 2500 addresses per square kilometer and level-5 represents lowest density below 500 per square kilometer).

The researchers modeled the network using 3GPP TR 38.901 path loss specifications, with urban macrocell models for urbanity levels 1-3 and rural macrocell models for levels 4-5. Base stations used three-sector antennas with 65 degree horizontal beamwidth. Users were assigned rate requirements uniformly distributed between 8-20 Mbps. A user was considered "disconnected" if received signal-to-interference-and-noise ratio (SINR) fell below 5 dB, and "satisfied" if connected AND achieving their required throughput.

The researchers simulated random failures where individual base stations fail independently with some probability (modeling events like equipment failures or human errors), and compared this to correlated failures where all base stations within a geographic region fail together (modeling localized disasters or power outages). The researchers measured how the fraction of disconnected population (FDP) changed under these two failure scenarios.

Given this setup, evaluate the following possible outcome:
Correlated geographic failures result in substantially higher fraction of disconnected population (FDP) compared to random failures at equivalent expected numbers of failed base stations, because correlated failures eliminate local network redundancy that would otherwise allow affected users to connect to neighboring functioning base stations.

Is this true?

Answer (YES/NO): YES